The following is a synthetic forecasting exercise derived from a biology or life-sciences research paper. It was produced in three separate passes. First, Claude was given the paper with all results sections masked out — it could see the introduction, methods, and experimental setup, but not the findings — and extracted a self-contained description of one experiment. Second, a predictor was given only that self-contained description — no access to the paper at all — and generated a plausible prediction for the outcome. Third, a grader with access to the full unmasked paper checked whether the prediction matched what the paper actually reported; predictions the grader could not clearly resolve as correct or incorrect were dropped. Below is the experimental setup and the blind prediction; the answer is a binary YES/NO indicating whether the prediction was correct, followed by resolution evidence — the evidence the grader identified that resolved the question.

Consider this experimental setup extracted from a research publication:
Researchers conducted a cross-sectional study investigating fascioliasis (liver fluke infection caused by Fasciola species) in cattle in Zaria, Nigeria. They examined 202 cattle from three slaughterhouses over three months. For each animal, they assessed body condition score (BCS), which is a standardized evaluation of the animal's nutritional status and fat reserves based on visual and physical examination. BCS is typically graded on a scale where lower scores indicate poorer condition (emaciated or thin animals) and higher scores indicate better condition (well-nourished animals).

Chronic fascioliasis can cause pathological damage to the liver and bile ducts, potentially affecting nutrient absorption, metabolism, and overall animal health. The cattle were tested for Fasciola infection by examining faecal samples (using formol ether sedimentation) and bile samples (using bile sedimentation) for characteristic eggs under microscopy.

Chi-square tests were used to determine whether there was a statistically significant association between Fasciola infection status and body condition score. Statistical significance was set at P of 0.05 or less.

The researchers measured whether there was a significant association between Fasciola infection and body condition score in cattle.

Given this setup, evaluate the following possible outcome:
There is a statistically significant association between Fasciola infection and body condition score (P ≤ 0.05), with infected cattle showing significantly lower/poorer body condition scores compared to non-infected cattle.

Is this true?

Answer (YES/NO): NO